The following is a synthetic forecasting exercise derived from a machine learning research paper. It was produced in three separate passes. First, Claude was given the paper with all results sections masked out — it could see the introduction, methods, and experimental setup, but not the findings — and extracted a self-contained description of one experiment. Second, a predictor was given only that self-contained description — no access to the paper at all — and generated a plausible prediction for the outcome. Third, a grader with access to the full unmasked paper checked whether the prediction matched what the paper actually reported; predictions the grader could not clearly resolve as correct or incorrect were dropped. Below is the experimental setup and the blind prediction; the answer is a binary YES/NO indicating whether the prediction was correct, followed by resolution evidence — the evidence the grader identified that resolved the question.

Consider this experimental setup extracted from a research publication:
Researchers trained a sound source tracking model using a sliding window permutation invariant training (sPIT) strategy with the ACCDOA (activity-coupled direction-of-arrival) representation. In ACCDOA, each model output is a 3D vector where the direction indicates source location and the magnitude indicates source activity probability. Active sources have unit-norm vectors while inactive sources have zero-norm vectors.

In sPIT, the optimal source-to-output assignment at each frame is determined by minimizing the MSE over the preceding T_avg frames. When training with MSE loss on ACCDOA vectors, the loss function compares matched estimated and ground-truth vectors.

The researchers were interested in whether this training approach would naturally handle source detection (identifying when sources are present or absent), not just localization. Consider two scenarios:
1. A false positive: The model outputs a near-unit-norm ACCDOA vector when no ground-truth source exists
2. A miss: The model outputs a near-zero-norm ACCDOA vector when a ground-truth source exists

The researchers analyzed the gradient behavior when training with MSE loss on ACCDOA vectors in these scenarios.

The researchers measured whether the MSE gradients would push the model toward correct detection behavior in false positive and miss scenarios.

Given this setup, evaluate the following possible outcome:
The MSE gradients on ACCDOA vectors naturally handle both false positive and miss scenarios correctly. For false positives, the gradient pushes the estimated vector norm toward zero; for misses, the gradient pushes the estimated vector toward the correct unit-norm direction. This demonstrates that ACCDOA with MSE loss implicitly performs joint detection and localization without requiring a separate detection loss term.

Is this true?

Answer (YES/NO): YES